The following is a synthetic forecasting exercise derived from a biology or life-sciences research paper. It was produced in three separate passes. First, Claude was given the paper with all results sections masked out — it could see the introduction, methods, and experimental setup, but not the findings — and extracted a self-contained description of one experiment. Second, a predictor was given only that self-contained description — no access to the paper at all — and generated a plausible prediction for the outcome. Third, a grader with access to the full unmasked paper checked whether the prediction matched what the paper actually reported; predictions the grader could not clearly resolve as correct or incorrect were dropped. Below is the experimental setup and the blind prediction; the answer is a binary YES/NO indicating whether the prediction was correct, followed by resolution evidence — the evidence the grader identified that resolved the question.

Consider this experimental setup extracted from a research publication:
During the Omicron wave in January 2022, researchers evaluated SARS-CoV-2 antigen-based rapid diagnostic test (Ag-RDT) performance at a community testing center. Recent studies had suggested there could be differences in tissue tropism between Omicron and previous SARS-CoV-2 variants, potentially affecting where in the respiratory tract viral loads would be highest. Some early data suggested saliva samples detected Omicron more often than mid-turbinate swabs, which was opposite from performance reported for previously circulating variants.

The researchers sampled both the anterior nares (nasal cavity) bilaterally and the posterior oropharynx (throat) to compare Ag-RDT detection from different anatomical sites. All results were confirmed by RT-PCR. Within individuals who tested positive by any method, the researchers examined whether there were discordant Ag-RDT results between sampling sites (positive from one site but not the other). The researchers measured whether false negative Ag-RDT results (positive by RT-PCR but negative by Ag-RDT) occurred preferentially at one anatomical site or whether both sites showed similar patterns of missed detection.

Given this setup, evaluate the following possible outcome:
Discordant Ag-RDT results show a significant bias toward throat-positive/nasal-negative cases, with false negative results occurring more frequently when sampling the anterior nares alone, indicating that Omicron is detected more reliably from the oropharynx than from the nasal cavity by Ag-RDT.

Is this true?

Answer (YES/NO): NO